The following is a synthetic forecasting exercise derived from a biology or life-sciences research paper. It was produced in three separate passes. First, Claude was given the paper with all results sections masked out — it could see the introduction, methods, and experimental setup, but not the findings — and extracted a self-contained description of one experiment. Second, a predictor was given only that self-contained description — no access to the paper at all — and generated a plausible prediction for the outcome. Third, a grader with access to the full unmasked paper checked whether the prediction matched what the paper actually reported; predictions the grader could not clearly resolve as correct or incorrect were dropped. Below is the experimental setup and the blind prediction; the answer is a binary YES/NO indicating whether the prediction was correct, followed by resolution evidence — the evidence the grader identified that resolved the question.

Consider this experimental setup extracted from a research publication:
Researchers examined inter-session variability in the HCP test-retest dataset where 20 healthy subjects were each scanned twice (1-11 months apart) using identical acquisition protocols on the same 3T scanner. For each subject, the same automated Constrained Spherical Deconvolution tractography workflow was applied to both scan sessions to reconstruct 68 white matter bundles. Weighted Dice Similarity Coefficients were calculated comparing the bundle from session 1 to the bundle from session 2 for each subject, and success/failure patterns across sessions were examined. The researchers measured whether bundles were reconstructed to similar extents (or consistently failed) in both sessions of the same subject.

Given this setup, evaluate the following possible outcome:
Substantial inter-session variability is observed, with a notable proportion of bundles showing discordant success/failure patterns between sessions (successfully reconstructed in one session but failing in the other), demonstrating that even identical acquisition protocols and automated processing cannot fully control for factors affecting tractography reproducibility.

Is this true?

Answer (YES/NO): NO